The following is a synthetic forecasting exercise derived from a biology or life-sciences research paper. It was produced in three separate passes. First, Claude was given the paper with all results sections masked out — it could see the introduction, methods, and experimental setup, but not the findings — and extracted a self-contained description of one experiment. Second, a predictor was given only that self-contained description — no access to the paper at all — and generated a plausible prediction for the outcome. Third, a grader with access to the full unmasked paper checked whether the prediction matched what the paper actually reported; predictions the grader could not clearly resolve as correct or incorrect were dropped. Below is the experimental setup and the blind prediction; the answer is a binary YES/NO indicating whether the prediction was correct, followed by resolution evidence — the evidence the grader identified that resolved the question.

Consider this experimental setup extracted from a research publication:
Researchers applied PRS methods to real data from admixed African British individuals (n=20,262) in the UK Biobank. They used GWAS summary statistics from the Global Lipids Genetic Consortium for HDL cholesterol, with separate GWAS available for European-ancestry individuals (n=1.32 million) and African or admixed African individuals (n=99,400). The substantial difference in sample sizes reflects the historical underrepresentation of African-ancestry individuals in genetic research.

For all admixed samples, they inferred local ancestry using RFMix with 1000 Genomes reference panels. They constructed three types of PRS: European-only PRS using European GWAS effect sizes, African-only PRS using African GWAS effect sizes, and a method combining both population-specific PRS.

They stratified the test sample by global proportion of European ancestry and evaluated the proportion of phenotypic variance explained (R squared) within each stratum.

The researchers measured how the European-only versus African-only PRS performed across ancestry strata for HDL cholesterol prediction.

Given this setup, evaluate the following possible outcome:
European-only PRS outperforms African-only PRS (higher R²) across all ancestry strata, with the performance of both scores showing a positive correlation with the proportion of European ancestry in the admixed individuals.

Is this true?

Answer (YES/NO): NO